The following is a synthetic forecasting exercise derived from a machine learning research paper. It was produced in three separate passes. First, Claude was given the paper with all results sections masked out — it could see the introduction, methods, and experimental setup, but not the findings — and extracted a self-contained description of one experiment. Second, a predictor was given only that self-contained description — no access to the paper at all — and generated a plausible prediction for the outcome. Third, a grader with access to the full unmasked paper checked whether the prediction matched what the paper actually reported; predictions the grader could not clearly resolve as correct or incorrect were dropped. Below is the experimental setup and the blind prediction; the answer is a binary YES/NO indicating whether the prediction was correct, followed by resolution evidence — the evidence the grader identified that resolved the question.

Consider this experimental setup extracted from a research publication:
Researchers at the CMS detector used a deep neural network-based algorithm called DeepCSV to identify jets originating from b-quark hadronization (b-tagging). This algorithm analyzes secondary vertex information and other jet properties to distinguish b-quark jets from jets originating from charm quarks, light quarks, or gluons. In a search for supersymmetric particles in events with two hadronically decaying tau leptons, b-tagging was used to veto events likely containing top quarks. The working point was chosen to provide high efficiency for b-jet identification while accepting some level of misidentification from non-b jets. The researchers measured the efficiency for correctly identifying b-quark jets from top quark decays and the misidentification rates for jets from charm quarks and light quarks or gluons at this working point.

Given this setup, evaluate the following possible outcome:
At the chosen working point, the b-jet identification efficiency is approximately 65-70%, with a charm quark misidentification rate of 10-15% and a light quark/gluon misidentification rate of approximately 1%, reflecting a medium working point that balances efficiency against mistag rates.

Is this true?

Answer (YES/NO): NO